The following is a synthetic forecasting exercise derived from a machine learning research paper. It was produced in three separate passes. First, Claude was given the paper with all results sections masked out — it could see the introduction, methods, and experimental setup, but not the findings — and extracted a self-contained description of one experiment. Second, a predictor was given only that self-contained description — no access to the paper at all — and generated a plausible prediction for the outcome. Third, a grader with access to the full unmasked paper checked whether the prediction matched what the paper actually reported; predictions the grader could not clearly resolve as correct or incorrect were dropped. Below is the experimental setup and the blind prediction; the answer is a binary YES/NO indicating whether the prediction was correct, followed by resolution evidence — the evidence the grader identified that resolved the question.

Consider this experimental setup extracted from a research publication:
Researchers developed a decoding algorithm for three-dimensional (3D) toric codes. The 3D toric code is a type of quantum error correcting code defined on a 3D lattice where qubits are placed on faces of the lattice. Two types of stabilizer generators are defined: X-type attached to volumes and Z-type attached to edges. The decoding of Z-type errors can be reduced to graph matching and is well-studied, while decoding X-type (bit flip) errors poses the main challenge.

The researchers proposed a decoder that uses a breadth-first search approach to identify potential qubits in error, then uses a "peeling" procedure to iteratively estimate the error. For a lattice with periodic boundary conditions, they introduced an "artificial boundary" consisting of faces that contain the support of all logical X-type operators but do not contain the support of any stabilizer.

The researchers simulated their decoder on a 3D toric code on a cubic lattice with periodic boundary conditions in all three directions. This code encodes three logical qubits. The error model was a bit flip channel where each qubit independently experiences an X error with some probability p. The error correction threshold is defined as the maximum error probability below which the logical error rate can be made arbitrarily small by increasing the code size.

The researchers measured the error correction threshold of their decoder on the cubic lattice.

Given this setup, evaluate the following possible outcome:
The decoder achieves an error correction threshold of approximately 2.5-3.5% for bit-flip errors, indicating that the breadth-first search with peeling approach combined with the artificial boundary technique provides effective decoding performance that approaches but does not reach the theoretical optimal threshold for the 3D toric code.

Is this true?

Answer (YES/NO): NO